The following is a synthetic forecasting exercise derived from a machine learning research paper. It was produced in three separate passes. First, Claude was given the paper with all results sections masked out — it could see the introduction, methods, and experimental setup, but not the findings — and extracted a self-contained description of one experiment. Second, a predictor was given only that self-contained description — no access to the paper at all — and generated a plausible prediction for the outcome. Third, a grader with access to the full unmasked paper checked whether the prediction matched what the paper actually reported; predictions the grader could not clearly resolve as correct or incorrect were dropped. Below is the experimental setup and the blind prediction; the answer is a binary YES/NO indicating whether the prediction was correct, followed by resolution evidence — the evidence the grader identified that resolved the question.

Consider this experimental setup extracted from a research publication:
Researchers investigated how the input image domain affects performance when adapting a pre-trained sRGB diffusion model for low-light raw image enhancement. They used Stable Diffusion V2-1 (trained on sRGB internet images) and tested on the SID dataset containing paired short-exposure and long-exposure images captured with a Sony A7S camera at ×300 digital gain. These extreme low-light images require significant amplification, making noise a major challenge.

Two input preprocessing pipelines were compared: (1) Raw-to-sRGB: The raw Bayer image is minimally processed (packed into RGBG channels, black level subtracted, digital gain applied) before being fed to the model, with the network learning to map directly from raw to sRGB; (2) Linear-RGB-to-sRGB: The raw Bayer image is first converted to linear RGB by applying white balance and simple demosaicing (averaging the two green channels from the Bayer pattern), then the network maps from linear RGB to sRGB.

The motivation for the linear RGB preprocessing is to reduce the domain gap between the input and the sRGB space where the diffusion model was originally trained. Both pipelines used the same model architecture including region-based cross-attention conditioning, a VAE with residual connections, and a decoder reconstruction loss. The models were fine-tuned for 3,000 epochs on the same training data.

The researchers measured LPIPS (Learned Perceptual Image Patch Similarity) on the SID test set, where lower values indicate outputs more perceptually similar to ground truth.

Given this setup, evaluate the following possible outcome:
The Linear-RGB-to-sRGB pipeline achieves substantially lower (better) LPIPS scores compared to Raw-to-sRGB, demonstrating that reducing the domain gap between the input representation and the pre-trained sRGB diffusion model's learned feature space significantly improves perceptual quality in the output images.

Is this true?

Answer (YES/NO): YES